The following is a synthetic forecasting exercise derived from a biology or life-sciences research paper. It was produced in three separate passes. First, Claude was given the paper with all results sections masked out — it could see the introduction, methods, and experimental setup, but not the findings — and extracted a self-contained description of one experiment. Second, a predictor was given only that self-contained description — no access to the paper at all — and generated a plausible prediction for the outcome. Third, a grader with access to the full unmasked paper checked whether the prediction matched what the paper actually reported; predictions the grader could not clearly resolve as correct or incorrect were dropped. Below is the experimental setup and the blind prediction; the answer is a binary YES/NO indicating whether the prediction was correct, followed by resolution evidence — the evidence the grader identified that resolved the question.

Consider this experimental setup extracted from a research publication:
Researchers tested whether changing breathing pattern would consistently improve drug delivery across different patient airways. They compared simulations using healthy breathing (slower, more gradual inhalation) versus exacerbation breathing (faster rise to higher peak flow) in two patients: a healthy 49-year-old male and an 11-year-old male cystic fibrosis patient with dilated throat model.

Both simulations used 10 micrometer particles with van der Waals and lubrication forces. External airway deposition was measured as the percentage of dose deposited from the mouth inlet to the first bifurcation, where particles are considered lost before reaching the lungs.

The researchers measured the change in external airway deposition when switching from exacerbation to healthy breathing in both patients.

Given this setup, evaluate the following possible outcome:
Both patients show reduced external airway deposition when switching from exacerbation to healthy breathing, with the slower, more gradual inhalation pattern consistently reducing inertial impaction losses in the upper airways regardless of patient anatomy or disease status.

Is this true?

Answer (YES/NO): NO